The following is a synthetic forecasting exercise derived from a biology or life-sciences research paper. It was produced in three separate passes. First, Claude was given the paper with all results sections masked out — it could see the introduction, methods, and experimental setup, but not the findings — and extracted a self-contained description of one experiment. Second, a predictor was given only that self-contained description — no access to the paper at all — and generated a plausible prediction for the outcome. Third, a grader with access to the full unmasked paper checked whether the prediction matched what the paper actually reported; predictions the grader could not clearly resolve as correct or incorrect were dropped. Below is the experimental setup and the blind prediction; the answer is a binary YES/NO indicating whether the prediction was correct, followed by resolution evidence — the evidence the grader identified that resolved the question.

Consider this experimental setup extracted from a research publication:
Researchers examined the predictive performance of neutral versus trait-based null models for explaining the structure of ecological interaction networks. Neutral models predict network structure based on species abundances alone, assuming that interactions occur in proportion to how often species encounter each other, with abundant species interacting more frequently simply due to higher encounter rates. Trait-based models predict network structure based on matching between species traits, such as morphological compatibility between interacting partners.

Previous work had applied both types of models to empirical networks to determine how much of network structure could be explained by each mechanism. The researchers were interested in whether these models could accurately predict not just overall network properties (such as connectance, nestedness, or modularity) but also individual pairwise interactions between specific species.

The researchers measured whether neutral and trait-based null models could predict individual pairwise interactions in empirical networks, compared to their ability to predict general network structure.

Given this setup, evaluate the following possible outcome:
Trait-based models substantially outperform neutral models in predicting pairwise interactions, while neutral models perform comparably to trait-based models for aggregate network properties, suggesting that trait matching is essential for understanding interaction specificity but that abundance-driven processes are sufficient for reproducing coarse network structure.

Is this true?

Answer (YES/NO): NO